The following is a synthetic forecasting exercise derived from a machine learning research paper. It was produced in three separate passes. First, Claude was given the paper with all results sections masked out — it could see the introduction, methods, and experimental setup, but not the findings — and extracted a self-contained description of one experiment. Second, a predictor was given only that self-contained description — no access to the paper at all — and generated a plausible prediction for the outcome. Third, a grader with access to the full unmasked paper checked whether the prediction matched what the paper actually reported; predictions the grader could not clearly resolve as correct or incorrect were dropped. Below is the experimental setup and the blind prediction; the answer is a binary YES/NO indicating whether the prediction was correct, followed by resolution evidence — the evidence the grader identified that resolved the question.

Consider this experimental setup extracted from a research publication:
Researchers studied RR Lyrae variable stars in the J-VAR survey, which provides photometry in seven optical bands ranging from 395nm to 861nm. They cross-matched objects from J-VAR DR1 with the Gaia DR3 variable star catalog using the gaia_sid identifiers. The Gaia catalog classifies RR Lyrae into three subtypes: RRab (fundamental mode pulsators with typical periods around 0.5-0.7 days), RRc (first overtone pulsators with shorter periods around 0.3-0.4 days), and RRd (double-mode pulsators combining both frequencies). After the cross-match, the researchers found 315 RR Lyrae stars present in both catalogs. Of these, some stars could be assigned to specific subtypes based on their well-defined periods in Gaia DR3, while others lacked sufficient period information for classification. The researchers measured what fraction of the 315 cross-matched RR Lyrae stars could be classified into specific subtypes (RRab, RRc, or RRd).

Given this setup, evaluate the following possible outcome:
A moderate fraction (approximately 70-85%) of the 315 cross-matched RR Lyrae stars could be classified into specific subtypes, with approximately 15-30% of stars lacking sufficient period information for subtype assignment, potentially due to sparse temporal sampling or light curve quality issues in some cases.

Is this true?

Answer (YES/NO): NO